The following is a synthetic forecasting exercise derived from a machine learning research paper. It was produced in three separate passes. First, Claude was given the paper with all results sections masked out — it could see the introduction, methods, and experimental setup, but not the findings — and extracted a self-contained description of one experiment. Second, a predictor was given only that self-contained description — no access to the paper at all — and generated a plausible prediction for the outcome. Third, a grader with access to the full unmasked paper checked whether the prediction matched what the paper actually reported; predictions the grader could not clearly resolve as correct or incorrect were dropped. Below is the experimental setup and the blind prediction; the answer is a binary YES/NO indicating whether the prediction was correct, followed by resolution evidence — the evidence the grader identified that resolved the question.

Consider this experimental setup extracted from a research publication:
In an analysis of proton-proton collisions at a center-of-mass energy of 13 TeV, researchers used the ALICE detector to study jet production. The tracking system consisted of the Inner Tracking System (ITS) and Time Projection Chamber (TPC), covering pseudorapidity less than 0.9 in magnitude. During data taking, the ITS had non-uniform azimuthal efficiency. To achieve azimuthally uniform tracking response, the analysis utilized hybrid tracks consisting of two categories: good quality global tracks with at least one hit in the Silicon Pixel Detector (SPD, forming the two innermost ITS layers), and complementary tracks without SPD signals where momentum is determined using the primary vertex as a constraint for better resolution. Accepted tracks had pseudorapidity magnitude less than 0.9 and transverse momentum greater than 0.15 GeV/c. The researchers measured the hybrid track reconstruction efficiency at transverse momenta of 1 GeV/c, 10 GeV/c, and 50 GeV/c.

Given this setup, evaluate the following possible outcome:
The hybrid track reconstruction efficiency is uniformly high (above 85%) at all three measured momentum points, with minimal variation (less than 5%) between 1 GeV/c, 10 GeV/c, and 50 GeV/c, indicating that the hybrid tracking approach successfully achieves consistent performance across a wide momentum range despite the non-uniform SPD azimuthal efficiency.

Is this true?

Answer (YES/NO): NO